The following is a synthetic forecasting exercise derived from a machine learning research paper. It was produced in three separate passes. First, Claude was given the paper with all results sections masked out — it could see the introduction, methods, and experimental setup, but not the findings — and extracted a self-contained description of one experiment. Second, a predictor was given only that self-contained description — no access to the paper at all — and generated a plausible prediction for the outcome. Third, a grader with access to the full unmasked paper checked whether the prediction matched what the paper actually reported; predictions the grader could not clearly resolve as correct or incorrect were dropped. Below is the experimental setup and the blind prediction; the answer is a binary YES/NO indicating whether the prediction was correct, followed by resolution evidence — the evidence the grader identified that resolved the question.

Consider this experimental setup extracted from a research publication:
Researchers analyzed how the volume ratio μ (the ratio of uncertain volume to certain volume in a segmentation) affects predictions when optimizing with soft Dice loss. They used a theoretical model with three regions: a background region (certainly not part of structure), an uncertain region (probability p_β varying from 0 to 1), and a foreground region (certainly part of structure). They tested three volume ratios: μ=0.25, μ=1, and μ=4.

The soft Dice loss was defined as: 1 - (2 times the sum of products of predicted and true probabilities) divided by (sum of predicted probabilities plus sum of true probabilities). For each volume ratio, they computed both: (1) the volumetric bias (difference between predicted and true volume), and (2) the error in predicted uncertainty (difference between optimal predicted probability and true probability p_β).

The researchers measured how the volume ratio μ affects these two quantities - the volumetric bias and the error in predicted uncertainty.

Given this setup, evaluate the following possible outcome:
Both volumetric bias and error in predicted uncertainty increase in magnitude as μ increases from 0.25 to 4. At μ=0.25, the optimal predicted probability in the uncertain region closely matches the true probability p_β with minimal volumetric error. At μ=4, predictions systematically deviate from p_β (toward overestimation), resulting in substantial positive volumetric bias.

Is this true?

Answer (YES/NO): NO